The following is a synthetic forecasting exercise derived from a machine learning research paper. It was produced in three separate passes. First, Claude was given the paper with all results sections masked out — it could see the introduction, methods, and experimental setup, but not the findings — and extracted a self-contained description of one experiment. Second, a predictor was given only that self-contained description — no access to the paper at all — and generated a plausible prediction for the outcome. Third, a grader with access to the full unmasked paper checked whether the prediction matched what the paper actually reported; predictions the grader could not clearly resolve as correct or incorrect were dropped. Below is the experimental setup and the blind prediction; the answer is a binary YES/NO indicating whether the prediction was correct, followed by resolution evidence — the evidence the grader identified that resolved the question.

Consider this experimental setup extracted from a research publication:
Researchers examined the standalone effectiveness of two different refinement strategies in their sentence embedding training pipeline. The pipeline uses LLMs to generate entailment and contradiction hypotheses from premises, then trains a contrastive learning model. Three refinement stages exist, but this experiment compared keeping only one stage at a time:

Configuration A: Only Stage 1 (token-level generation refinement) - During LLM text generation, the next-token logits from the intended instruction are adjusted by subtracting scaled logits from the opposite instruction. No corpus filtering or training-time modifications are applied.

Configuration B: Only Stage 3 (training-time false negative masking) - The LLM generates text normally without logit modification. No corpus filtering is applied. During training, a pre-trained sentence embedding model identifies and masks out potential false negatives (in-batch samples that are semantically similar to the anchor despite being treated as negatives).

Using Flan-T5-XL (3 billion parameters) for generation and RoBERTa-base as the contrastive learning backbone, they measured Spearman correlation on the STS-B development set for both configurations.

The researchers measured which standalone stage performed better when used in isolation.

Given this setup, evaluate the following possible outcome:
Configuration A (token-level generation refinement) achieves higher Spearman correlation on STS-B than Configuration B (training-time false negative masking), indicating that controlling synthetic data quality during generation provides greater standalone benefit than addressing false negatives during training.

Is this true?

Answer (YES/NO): YES